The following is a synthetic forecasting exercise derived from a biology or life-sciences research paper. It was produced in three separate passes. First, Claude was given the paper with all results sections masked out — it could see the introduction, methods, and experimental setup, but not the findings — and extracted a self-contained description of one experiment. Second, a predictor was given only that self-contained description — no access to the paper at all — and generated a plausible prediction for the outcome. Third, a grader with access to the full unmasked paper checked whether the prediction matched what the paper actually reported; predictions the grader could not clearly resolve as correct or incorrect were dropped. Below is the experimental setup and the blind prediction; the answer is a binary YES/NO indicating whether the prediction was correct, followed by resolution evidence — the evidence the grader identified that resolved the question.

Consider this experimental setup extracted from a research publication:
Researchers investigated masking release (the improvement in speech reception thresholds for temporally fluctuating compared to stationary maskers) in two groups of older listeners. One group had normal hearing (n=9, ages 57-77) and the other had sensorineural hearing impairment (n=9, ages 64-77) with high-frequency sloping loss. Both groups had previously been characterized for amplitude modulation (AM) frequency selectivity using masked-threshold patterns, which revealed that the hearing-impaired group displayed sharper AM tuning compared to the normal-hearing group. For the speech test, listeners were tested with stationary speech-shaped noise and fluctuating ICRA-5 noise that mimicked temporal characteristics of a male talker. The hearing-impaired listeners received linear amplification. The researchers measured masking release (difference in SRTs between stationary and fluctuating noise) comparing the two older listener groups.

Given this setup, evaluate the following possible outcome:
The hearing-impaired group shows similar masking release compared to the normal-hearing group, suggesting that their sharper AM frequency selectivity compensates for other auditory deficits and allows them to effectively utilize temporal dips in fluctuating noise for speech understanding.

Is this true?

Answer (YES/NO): NO